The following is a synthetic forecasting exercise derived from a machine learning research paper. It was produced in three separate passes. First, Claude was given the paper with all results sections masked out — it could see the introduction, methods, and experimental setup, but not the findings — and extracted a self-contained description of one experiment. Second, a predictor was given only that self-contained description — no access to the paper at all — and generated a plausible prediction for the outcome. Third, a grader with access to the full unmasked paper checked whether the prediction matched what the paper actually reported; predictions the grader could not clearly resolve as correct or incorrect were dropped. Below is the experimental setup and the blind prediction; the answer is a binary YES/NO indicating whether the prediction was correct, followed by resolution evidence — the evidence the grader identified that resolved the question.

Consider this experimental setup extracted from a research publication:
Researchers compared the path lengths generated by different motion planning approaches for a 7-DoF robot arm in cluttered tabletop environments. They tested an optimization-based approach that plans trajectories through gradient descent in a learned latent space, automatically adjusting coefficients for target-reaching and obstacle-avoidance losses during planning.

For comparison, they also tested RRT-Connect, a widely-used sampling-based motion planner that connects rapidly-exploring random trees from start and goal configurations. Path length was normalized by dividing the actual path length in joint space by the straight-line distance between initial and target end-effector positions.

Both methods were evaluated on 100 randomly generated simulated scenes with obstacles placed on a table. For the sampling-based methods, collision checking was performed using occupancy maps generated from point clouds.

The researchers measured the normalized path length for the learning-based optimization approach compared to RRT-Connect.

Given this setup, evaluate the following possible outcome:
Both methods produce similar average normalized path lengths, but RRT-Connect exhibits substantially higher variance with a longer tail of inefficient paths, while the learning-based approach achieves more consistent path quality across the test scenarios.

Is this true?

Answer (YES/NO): NO